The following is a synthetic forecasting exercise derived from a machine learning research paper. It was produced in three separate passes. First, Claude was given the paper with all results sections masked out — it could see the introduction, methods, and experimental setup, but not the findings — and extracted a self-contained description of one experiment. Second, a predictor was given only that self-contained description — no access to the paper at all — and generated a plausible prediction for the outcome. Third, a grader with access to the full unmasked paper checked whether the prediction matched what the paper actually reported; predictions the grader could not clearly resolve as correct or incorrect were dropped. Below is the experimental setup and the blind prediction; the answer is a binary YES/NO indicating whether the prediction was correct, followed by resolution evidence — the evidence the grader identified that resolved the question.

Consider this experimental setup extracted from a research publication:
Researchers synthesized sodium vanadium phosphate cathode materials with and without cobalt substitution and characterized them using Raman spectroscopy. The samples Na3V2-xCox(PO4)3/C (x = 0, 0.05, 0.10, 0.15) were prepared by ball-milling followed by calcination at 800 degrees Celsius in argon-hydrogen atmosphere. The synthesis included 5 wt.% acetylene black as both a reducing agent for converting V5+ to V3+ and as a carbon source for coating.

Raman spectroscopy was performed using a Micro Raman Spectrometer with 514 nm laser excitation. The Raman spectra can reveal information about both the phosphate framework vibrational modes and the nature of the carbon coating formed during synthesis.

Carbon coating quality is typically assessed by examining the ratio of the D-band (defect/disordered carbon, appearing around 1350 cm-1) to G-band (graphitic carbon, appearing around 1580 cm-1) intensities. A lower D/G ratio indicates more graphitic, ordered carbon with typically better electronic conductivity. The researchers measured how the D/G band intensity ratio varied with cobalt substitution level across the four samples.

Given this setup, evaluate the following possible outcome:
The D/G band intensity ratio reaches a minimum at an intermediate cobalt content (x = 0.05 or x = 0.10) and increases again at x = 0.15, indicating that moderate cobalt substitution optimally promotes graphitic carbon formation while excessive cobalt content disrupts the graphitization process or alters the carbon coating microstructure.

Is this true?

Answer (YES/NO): YES